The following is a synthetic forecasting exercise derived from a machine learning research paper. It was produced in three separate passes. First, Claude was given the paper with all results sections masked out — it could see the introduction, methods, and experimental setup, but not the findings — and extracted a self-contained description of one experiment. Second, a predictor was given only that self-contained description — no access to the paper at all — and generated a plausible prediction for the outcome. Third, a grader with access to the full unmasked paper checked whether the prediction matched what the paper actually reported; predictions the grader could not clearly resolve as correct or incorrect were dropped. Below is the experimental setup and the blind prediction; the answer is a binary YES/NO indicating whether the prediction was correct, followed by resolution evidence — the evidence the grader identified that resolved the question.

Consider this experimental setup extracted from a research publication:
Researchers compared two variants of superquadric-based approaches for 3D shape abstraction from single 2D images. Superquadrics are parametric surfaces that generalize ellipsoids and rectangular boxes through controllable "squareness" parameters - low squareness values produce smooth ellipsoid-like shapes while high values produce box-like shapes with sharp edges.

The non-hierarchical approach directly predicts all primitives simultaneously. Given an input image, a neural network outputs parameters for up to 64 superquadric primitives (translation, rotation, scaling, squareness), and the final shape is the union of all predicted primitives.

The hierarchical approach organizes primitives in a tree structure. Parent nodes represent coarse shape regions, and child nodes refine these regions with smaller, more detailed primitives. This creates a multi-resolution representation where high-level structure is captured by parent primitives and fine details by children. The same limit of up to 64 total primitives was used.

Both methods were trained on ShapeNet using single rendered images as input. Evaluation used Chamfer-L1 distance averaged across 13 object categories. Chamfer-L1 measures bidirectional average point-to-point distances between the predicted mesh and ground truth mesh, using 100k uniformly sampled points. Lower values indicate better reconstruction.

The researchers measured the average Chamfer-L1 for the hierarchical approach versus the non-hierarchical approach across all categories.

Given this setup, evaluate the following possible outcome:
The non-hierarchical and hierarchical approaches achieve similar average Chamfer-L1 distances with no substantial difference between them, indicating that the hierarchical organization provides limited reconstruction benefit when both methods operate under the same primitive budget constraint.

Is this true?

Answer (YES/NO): NO